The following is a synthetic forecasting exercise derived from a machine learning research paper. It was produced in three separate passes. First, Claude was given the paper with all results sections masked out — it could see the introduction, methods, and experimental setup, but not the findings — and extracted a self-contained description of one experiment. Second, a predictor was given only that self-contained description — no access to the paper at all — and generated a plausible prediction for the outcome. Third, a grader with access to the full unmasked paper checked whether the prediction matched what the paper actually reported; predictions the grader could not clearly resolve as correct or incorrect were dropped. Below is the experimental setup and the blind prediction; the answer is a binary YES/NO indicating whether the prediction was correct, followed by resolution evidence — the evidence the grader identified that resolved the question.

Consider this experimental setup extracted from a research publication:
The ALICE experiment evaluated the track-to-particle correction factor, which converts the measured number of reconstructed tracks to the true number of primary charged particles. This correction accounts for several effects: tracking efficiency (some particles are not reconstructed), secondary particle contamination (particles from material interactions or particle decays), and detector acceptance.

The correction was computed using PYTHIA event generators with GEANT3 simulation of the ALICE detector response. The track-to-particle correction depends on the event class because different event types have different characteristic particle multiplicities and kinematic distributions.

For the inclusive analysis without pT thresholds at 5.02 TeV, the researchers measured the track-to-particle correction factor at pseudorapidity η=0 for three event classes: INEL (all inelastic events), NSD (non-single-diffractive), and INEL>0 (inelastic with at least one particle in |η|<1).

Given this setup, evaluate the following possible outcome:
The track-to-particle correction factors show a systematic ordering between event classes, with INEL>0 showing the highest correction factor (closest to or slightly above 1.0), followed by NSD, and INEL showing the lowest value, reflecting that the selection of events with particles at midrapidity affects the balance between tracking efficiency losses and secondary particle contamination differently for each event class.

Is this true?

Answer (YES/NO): NO